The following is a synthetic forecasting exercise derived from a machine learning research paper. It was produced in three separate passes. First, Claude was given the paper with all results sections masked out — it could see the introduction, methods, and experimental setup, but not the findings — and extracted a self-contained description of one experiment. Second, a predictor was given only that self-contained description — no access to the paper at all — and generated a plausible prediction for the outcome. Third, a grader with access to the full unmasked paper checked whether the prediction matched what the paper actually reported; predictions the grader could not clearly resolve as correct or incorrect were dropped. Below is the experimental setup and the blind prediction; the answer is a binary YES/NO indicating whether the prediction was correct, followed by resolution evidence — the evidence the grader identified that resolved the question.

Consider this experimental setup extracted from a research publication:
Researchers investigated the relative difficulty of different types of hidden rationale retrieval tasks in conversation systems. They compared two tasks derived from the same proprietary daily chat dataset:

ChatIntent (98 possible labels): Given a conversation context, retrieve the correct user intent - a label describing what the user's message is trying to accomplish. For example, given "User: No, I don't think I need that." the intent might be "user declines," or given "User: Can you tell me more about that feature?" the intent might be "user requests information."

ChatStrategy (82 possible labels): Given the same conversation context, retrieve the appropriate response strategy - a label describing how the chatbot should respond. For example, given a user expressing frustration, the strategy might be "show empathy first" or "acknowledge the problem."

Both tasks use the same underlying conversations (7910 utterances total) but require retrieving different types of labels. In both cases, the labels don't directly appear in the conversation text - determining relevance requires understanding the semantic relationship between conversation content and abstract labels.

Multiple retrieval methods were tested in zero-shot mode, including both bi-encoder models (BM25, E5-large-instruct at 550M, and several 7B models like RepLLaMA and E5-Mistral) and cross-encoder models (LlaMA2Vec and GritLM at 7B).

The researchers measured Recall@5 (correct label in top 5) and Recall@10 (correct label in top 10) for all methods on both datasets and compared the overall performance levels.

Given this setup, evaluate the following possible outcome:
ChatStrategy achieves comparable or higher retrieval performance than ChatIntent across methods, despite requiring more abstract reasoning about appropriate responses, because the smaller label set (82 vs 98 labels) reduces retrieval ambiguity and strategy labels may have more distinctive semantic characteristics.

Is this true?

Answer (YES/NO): NO